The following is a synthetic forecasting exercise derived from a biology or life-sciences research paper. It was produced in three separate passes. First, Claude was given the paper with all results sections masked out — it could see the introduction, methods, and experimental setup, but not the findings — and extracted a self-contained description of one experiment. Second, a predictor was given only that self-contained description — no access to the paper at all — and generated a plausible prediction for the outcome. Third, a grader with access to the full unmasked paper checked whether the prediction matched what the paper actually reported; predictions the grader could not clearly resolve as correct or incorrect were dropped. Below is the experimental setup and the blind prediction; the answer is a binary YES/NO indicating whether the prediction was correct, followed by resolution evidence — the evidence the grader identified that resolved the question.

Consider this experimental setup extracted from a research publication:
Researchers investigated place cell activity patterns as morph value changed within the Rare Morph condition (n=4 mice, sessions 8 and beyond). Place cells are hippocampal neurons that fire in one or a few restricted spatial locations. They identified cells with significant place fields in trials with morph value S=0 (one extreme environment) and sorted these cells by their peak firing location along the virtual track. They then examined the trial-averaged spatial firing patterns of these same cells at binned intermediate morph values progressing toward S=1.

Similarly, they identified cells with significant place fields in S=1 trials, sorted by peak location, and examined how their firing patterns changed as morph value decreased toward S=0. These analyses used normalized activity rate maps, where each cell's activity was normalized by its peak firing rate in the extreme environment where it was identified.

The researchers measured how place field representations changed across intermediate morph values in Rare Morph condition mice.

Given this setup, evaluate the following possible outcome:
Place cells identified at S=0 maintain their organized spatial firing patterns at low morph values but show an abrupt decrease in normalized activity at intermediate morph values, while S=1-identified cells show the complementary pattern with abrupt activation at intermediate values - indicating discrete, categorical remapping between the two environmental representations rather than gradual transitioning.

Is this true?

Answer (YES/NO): YES